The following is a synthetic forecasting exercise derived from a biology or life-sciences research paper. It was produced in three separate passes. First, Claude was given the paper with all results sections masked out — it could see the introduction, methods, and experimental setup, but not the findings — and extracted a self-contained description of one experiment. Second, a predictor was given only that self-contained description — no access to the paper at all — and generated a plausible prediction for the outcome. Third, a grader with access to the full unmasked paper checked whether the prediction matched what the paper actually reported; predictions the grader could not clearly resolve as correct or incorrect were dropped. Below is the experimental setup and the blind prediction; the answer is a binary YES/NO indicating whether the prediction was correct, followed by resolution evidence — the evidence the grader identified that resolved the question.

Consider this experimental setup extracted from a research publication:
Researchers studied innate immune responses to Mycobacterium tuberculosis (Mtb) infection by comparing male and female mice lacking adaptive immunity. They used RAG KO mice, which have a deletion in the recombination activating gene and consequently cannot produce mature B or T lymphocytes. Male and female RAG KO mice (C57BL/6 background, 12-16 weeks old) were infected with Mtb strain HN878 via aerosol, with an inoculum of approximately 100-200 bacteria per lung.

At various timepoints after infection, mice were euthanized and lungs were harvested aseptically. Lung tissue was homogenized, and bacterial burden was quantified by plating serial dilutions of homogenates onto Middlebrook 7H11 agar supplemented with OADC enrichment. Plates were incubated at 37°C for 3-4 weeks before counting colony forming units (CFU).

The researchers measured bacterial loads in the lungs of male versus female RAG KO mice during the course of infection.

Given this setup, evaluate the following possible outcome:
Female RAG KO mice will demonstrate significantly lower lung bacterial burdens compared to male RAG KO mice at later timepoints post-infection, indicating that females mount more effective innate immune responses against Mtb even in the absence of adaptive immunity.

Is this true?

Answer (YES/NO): NO